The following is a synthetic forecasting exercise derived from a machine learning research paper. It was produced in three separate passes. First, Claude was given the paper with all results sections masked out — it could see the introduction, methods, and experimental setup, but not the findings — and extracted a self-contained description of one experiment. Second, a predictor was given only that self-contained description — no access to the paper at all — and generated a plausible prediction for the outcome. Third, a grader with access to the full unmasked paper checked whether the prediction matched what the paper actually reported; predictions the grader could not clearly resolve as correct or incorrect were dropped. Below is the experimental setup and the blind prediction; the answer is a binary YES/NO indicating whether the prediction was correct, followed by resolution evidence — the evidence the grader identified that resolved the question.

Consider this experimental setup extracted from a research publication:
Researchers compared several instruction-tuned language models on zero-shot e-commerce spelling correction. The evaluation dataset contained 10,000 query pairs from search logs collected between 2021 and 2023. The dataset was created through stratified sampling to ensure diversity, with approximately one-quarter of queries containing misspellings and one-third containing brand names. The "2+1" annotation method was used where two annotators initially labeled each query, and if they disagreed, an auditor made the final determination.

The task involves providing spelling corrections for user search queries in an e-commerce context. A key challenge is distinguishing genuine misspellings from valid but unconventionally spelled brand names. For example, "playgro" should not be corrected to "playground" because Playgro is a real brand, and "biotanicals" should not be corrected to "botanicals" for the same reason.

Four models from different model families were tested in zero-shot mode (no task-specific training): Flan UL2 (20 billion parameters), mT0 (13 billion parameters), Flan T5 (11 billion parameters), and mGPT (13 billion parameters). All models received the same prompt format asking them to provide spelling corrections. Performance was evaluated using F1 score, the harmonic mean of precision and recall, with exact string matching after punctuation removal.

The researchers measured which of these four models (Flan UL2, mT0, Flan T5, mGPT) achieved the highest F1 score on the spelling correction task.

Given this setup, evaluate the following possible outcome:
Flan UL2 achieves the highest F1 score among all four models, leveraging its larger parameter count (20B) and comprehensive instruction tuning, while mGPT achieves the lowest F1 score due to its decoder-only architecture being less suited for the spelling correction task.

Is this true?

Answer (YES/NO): NO